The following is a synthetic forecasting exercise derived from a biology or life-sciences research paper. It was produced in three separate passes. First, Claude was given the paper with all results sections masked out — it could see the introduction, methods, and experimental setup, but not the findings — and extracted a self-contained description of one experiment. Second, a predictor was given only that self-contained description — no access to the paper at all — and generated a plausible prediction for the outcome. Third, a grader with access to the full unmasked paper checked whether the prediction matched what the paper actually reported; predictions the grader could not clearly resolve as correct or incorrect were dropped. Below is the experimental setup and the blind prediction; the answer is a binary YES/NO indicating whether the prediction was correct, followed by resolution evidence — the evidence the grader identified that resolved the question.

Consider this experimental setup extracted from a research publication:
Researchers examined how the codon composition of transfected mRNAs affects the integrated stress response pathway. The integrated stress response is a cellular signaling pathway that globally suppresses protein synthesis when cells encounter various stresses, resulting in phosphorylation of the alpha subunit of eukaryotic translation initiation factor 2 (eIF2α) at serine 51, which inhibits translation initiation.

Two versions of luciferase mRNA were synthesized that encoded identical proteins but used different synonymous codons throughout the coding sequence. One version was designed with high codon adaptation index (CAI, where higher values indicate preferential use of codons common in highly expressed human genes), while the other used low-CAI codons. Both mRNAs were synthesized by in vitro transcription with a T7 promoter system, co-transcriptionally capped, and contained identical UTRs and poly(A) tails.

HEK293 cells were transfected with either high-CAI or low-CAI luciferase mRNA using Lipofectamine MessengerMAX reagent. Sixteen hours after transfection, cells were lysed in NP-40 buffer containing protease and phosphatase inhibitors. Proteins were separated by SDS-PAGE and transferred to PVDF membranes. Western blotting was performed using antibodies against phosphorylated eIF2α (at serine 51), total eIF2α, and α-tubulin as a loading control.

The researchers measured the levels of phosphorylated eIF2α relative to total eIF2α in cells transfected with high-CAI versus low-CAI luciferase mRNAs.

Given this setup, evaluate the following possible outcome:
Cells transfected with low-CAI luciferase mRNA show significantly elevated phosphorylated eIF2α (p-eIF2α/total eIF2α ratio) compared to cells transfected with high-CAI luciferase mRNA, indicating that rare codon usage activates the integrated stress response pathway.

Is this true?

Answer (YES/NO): YES